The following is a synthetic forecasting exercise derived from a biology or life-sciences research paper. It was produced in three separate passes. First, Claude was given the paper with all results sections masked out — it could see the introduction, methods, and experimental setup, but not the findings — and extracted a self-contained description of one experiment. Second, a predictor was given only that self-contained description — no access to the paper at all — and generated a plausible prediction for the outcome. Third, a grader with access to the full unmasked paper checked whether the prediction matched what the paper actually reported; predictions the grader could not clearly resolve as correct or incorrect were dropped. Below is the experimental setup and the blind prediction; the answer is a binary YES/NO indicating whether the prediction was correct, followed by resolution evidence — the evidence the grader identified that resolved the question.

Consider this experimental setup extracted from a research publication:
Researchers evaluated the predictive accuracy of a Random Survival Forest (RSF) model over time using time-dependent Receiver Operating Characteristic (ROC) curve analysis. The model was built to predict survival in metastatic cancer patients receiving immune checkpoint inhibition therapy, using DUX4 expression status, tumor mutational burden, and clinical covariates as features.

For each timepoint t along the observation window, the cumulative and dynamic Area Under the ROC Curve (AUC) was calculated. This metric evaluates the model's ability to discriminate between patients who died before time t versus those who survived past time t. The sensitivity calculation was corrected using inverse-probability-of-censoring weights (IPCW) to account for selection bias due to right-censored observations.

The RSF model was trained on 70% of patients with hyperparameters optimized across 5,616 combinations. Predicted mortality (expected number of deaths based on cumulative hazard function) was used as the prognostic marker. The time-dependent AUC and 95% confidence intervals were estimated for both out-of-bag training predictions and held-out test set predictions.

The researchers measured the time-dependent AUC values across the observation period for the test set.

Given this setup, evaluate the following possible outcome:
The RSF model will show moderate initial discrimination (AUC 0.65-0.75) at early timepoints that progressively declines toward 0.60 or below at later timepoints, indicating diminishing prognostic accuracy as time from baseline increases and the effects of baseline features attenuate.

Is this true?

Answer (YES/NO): NO